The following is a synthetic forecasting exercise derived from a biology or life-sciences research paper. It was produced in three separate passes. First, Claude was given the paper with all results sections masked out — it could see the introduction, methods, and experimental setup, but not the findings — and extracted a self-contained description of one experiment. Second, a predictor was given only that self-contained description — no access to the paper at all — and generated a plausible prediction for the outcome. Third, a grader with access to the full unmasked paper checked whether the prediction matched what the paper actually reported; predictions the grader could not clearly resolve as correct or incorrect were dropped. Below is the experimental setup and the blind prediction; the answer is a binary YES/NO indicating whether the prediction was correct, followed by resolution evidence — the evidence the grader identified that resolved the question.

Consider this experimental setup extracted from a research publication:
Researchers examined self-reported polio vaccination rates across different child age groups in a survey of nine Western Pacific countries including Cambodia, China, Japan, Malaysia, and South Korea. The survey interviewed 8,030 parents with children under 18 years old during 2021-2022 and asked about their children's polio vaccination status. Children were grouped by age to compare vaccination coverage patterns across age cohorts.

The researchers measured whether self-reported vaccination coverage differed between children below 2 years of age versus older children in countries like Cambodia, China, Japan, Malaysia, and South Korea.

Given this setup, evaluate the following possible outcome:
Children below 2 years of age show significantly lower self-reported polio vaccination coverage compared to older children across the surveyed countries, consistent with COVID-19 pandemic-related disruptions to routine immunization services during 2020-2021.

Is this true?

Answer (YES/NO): NO